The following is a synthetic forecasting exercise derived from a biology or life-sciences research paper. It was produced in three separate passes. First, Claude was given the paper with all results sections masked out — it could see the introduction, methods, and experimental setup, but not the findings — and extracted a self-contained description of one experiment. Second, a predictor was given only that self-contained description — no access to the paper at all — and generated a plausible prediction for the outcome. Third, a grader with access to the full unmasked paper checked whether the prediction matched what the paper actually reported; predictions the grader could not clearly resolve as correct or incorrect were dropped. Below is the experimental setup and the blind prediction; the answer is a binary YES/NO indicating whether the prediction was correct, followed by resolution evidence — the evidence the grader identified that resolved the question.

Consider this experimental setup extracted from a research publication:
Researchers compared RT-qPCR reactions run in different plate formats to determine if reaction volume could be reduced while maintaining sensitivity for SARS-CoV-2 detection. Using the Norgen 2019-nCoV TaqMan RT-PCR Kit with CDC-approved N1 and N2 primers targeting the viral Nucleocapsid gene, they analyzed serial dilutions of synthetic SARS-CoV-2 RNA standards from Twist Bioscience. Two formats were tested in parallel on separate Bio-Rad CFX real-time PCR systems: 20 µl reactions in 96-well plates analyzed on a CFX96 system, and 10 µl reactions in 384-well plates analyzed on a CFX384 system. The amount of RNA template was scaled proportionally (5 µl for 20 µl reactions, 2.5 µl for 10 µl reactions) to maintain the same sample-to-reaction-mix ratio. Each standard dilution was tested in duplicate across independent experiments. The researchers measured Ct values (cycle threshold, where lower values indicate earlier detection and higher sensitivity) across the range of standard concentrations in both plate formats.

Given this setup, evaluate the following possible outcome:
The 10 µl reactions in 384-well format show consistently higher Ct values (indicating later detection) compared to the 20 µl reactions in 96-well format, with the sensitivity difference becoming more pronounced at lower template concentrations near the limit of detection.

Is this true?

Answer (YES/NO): NO